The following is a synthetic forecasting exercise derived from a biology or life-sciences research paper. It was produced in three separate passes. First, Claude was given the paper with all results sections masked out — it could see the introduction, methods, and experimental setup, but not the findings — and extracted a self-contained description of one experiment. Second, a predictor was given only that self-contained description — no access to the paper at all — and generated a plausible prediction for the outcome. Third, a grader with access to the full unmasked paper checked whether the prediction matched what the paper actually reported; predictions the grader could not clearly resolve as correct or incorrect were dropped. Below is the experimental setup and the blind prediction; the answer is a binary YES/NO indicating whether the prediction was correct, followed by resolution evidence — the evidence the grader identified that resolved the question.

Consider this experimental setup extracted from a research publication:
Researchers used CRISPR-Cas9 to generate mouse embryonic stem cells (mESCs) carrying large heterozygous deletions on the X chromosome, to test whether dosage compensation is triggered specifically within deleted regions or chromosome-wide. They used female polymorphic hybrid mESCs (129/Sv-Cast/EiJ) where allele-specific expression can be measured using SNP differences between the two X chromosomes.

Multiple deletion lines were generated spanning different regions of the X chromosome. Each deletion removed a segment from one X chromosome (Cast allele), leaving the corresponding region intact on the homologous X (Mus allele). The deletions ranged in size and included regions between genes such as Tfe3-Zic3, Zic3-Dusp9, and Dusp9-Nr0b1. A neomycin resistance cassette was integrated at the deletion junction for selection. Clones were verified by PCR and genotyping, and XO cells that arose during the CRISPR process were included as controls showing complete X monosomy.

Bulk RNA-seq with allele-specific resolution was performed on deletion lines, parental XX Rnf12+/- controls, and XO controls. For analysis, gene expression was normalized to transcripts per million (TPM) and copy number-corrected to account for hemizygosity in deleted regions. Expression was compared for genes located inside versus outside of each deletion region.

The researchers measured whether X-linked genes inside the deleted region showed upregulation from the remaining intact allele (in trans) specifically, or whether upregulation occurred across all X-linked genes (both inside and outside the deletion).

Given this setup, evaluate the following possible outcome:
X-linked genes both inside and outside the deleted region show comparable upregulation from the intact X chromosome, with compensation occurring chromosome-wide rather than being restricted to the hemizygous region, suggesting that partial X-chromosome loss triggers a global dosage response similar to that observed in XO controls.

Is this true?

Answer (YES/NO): NO